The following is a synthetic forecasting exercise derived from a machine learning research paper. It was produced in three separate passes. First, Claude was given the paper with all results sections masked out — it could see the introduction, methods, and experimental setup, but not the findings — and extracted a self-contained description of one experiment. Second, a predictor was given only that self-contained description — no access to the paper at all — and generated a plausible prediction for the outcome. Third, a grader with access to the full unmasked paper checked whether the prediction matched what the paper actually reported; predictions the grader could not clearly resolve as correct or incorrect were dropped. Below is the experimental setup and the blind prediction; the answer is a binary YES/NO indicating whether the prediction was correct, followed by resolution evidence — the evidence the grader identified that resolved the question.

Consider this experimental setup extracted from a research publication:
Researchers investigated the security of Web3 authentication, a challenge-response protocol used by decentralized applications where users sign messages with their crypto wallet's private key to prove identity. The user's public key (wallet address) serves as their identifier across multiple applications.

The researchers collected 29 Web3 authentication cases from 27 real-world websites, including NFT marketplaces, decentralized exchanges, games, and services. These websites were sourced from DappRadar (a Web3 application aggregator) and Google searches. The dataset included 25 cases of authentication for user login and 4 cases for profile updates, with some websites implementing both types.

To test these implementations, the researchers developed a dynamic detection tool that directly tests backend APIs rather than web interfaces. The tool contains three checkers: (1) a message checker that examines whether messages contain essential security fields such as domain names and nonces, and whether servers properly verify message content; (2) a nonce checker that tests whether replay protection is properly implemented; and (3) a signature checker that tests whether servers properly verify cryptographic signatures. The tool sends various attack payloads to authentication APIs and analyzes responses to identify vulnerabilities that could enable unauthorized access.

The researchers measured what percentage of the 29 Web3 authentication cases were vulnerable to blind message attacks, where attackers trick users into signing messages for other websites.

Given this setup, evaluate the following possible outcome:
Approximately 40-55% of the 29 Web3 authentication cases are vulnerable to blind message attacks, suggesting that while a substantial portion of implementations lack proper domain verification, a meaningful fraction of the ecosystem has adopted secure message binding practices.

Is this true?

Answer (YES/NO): NO